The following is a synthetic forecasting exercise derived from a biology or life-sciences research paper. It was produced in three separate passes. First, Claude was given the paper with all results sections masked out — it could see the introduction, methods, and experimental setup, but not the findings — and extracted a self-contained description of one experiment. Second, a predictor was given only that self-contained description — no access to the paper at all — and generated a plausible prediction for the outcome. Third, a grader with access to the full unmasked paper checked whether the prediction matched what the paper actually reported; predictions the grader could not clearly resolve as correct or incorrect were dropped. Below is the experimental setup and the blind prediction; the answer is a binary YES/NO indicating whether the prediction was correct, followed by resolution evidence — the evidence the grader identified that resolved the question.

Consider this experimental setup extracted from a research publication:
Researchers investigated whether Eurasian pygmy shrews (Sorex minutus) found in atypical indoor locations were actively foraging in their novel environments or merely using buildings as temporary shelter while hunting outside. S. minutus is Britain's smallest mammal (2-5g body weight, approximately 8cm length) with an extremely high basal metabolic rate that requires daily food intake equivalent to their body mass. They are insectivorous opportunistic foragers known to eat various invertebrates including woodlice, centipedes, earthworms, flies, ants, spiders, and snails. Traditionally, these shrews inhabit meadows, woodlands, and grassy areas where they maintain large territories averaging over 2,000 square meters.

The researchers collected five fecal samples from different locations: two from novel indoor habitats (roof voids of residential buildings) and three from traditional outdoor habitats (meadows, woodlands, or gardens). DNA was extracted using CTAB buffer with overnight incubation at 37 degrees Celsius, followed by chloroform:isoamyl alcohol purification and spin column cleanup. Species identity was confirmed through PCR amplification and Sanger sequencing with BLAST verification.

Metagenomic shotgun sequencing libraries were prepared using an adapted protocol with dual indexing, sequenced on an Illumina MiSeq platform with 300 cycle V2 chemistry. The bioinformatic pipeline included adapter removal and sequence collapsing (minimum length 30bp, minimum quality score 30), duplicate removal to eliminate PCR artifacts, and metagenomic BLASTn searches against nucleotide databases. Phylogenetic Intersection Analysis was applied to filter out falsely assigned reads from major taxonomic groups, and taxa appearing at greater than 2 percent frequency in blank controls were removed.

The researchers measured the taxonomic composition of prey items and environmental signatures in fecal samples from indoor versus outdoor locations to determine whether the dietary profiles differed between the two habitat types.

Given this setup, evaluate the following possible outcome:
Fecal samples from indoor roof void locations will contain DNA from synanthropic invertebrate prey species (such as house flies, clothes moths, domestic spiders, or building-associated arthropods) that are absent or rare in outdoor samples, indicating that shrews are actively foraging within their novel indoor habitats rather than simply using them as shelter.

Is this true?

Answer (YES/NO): YES